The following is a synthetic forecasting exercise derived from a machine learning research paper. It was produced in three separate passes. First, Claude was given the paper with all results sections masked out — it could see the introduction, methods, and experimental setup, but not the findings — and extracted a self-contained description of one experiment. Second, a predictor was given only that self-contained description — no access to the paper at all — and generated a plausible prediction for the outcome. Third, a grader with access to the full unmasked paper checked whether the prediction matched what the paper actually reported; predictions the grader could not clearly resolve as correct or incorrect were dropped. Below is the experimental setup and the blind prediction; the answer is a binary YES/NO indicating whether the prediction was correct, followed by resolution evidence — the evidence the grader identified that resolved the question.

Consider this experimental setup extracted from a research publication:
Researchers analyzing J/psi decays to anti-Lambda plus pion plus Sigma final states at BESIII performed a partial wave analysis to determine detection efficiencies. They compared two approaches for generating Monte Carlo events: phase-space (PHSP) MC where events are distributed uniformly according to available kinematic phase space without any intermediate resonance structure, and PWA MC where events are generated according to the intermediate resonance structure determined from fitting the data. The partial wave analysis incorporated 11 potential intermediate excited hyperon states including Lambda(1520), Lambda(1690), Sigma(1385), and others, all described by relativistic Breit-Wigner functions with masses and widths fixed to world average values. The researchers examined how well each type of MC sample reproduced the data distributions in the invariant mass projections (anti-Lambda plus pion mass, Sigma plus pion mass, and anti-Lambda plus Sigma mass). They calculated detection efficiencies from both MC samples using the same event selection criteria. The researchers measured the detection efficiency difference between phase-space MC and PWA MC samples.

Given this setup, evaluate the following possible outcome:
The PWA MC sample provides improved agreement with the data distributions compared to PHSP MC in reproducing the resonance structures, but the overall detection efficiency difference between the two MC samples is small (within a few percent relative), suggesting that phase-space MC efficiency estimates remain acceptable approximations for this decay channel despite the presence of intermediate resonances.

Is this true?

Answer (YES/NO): YES